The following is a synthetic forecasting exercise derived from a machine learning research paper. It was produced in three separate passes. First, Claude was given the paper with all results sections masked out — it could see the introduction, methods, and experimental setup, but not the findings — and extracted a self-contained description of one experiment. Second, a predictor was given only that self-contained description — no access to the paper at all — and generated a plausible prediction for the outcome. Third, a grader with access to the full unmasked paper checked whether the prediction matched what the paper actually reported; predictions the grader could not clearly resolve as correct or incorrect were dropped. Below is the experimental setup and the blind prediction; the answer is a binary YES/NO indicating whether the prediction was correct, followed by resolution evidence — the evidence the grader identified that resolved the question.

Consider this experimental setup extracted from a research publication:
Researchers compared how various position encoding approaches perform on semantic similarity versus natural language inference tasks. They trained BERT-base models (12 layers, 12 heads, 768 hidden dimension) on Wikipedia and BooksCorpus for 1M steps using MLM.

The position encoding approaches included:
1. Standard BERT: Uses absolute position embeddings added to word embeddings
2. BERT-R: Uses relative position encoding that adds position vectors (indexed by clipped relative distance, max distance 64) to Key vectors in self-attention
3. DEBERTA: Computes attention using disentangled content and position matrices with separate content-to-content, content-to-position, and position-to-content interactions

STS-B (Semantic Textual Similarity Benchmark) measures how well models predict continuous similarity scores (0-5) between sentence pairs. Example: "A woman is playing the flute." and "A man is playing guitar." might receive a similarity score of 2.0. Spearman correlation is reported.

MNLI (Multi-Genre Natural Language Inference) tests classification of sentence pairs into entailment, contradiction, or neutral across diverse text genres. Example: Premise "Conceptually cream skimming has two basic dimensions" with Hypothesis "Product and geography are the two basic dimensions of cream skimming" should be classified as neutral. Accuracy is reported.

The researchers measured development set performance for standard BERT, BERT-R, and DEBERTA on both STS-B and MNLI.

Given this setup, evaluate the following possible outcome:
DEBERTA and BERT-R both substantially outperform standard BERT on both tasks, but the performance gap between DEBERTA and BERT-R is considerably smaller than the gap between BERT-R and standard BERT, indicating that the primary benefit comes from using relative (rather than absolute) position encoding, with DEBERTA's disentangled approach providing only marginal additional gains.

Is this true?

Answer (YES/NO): NO